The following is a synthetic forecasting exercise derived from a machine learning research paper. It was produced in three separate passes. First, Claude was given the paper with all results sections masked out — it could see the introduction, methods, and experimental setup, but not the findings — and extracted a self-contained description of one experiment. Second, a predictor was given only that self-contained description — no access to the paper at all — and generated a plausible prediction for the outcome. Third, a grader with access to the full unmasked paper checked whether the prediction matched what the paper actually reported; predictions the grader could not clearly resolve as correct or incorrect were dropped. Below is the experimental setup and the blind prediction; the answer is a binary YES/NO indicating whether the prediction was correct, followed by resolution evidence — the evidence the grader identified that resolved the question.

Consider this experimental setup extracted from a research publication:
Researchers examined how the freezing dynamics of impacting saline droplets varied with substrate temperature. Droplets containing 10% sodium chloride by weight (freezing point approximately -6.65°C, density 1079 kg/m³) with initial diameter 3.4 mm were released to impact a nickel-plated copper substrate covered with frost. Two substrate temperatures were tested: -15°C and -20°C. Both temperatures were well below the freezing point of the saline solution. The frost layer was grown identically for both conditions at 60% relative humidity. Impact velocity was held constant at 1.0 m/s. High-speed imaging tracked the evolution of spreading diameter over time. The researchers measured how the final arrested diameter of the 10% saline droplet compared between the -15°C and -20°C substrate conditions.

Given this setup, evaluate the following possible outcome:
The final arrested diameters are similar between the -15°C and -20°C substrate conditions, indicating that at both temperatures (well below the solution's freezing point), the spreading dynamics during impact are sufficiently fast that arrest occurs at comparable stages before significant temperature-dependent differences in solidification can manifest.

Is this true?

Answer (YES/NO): NO